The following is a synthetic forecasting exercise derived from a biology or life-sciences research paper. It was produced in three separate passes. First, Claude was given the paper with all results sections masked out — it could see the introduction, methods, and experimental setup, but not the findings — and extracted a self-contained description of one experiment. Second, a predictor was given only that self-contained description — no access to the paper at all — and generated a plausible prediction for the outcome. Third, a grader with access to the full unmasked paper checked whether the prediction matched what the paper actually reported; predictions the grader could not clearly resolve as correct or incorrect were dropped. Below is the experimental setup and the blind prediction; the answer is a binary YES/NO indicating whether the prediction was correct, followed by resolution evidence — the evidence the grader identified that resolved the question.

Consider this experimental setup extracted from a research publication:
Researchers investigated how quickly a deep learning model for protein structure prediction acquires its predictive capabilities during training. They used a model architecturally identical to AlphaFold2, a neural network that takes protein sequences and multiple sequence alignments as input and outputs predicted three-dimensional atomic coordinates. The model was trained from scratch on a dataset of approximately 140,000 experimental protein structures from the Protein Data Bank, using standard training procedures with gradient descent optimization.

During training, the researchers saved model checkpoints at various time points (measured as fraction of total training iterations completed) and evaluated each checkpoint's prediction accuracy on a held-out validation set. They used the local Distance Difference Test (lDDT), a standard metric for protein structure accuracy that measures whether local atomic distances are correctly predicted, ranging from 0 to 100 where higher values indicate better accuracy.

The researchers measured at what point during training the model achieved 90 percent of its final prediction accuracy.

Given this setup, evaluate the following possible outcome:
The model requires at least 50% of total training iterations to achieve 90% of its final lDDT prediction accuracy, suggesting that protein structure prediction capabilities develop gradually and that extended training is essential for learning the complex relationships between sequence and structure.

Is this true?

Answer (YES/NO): NO